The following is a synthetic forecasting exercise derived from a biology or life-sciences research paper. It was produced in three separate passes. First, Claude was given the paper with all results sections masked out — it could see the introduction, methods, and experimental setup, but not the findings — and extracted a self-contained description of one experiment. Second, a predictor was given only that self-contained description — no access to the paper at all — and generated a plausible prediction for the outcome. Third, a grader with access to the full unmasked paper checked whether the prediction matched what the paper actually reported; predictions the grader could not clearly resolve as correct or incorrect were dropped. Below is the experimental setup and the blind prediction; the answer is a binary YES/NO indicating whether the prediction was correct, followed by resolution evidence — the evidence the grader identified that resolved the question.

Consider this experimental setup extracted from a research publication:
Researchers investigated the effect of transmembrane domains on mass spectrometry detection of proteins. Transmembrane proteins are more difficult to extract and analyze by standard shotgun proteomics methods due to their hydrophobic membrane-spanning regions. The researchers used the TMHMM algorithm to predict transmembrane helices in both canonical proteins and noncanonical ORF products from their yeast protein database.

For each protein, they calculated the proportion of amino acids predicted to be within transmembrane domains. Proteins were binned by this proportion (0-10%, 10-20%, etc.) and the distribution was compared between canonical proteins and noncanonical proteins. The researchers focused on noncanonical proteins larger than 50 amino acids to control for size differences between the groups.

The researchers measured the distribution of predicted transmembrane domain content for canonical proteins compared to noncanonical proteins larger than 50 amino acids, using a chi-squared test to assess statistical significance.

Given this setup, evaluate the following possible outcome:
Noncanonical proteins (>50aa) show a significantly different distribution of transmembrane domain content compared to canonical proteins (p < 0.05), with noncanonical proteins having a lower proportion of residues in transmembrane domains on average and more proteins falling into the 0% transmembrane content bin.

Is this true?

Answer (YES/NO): NO